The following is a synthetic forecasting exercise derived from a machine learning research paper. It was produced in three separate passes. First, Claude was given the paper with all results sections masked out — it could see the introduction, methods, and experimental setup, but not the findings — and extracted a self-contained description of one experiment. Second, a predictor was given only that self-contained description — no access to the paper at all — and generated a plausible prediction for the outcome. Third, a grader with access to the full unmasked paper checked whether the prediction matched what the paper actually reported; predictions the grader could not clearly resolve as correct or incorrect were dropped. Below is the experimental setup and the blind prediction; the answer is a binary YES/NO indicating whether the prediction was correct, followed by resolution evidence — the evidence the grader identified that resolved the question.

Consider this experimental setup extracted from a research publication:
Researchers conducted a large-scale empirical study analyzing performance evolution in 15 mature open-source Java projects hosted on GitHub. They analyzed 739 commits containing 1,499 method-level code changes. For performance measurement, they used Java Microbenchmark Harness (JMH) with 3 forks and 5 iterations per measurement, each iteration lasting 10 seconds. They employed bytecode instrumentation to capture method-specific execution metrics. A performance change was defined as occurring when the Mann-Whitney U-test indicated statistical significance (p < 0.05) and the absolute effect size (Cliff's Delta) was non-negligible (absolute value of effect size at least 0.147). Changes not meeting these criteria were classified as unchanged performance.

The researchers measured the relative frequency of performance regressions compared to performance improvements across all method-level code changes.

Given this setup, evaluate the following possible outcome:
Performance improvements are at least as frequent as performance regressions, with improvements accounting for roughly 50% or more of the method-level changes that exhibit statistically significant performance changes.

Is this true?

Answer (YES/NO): NO